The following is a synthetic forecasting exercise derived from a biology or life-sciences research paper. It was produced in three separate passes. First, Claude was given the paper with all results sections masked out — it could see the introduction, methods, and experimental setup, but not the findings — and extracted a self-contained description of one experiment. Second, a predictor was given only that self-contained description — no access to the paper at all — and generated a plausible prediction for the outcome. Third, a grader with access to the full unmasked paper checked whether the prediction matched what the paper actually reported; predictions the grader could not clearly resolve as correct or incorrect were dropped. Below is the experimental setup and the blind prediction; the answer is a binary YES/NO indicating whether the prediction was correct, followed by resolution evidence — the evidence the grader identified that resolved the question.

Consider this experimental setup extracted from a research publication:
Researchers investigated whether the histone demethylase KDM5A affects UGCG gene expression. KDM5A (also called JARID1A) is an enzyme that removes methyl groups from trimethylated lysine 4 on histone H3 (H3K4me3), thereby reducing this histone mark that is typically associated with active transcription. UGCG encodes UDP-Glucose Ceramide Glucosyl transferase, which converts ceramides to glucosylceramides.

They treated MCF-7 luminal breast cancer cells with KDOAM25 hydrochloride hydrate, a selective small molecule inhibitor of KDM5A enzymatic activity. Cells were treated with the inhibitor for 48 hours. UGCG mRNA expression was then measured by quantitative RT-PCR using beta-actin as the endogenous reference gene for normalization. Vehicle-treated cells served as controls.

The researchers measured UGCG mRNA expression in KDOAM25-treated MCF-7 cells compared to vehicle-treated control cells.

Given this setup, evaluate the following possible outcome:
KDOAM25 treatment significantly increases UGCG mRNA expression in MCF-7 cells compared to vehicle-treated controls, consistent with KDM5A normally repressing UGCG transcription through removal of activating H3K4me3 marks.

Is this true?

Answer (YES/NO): YES